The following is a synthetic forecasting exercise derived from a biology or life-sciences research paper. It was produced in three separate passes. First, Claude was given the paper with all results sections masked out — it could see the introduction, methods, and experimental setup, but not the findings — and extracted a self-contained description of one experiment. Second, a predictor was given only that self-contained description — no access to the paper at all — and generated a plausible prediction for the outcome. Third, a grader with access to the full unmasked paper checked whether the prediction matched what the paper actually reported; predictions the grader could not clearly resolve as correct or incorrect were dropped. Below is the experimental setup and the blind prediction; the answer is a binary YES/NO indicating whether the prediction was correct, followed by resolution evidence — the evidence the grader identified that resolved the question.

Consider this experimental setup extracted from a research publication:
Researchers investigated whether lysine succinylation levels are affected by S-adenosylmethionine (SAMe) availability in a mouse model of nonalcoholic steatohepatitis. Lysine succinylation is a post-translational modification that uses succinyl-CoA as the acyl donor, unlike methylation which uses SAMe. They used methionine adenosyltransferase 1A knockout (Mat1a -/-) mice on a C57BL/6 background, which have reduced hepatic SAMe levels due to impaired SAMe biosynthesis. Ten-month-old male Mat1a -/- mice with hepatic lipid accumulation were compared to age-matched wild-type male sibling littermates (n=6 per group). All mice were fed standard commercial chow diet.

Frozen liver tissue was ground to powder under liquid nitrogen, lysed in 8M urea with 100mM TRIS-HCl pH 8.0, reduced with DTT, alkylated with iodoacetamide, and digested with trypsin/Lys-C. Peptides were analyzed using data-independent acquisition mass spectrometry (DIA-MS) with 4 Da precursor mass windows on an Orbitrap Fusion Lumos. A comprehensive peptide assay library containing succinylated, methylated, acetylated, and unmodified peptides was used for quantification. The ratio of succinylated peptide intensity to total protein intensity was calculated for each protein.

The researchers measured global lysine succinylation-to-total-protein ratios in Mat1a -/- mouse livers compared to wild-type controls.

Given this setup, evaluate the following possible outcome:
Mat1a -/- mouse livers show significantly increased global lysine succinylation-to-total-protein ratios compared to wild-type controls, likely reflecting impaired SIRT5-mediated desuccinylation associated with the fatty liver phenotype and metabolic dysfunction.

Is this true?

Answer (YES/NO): NO